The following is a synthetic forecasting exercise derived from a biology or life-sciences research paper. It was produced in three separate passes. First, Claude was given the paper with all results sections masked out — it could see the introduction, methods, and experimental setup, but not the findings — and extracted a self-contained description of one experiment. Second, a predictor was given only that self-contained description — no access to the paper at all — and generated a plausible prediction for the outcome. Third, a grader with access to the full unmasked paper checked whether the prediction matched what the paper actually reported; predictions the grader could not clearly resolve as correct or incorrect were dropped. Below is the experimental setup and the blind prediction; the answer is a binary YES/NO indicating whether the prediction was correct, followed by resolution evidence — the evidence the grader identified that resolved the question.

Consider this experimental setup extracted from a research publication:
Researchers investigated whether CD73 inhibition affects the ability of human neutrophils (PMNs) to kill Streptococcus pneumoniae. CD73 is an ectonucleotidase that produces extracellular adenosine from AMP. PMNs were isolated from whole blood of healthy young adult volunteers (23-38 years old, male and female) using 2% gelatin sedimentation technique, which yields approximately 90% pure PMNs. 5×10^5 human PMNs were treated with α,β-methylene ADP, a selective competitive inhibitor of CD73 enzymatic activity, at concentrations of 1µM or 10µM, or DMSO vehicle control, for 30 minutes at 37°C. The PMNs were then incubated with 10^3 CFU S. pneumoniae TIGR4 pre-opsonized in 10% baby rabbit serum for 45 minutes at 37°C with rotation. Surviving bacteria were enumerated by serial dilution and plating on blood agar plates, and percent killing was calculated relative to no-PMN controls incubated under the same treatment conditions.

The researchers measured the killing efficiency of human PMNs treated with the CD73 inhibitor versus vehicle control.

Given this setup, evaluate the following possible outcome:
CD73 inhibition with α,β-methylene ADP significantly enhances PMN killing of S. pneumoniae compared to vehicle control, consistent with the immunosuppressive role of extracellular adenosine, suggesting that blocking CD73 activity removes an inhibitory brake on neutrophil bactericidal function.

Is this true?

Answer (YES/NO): NO